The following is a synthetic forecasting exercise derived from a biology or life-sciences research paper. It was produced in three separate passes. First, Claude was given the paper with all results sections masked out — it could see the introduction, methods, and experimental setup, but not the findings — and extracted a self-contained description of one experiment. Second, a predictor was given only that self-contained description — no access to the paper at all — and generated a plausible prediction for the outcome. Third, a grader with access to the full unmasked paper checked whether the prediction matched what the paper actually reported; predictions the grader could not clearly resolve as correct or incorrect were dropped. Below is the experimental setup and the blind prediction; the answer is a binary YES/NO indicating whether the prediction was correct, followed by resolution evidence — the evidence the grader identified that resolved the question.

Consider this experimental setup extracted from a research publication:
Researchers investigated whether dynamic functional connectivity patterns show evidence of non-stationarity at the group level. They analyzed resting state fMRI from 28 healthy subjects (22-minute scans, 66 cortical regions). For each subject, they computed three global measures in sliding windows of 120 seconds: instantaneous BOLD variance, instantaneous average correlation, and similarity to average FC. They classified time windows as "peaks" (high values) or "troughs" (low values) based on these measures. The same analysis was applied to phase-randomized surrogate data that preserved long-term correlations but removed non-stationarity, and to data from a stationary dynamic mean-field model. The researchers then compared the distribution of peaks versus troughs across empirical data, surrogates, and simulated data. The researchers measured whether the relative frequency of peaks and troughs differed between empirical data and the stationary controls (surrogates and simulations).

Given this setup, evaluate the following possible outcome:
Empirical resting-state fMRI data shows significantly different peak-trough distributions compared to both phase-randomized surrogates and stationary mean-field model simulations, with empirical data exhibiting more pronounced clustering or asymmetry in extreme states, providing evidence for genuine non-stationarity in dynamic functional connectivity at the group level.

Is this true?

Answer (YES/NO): NO